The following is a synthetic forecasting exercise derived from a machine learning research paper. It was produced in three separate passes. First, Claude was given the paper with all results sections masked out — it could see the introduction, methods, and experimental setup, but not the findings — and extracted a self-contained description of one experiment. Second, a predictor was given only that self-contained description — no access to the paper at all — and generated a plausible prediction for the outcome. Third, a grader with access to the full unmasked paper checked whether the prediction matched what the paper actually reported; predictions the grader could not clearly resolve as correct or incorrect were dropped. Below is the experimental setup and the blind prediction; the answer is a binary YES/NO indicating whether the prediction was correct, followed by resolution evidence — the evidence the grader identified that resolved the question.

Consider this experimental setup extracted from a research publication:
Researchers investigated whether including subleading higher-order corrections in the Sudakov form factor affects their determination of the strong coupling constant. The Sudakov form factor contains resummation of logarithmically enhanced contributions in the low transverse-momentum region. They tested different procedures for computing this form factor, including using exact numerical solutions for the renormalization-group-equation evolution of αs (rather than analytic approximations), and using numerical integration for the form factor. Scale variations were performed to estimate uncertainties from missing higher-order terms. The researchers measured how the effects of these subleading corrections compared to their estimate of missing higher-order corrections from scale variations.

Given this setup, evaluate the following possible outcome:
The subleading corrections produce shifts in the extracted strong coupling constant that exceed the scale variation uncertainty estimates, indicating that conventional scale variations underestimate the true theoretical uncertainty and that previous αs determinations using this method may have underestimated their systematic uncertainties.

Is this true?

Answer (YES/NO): NO